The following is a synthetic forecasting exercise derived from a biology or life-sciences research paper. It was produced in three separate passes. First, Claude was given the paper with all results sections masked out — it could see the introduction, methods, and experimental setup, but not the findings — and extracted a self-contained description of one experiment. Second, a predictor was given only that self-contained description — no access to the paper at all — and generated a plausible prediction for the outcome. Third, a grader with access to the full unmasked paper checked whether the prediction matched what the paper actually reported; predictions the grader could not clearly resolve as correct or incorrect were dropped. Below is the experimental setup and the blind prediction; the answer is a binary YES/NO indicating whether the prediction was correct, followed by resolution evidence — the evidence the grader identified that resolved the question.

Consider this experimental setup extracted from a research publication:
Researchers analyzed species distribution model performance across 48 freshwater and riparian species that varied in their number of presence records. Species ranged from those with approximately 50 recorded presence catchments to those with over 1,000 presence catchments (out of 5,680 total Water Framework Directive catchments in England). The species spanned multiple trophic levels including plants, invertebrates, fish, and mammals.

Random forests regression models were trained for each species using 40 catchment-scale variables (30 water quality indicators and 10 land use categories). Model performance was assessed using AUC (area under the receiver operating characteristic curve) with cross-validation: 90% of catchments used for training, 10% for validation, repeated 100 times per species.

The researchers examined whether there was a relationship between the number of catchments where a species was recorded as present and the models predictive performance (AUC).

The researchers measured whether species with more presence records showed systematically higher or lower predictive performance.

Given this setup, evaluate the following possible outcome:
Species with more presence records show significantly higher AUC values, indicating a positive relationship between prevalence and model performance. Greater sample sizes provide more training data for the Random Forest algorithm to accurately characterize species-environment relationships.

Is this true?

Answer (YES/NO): NO